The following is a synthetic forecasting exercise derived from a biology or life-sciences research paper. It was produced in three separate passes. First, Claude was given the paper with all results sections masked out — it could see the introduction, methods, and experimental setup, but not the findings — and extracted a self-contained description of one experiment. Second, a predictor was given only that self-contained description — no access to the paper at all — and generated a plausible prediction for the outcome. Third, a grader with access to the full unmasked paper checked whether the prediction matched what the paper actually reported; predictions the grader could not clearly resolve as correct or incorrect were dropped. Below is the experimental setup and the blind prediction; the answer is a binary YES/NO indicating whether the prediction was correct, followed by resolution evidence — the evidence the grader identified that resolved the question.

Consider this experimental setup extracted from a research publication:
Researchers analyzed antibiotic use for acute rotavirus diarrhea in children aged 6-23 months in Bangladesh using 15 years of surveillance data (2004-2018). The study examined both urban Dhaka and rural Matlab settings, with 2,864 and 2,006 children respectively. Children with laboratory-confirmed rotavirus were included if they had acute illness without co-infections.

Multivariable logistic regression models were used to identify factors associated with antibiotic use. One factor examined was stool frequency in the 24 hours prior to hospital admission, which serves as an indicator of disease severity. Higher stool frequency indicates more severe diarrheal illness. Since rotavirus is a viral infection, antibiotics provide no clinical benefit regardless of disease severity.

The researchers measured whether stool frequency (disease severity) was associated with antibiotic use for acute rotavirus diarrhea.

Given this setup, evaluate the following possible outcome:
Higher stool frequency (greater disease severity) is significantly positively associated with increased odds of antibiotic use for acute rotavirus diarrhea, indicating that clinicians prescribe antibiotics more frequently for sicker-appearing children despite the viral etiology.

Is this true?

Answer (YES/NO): YES